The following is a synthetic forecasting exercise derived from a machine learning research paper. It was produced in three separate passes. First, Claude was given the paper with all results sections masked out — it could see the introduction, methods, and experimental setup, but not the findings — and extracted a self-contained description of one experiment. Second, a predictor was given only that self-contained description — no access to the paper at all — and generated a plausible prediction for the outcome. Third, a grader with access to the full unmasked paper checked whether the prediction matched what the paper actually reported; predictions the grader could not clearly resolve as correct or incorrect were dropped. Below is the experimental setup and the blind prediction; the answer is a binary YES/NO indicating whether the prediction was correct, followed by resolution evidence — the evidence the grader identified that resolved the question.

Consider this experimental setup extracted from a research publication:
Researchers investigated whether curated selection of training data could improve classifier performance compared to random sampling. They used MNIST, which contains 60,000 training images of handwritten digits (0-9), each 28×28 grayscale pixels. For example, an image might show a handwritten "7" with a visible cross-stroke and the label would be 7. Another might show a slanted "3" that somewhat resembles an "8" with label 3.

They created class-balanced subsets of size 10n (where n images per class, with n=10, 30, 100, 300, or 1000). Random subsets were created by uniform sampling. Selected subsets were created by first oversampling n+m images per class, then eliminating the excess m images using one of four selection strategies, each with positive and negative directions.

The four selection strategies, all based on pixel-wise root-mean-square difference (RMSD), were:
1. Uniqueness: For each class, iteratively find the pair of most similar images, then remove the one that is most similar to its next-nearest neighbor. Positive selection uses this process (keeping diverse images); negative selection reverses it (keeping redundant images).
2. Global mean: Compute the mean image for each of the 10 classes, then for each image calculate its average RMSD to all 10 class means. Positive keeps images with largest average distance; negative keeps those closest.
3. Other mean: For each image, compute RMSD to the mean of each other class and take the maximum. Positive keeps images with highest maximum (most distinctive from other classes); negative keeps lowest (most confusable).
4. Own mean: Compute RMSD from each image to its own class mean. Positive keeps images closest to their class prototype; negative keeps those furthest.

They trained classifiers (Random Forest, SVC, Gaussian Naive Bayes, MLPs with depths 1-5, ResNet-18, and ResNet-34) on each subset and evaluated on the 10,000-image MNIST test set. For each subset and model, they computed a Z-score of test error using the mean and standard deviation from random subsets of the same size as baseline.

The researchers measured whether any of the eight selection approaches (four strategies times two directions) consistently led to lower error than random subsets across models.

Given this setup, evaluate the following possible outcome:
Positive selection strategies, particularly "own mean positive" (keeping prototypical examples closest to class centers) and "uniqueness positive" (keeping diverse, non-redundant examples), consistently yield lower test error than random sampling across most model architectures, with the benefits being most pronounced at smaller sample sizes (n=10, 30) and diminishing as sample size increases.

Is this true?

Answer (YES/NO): NO